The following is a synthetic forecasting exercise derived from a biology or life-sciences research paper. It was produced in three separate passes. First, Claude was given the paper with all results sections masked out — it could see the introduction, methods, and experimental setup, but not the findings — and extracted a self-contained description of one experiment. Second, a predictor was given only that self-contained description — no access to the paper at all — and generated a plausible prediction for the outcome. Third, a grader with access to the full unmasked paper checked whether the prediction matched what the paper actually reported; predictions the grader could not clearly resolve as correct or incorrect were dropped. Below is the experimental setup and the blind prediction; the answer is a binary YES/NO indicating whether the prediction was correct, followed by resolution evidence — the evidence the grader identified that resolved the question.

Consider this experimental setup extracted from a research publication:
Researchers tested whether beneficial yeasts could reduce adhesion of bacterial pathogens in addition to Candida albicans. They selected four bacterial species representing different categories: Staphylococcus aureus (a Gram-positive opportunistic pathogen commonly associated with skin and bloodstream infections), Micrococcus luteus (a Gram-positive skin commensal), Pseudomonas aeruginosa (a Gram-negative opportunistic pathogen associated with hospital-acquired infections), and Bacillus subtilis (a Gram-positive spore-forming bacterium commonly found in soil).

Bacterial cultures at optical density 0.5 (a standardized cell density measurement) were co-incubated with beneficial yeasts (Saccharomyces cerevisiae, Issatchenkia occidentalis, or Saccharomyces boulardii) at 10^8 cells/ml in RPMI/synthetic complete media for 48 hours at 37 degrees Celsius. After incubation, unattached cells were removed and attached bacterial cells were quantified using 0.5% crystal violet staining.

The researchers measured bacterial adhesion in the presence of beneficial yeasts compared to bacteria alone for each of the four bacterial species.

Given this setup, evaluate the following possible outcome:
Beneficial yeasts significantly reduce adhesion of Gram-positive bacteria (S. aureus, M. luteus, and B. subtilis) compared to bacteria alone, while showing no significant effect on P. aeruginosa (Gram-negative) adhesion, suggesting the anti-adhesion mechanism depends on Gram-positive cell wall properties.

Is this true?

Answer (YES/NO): NO